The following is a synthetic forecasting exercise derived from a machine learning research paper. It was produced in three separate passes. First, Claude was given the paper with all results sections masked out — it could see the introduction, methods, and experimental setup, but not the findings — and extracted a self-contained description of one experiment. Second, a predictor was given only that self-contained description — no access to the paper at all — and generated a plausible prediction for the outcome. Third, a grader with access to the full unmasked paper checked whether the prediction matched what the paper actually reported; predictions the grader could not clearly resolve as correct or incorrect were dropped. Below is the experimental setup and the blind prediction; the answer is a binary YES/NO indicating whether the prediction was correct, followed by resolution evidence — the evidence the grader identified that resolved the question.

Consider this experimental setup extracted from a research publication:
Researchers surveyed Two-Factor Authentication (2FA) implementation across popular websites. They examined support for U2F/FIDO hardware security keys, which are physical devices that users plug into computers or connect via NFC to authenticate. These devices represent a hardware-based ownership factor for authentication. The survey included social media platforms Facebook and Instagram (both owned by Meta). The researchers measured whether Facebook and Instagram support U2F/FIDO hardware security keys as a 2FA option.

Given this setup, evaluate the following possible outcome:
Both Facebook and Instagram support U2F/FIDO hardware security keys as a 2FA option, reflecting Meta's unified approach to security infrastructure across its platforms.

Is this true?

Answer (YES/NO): NO